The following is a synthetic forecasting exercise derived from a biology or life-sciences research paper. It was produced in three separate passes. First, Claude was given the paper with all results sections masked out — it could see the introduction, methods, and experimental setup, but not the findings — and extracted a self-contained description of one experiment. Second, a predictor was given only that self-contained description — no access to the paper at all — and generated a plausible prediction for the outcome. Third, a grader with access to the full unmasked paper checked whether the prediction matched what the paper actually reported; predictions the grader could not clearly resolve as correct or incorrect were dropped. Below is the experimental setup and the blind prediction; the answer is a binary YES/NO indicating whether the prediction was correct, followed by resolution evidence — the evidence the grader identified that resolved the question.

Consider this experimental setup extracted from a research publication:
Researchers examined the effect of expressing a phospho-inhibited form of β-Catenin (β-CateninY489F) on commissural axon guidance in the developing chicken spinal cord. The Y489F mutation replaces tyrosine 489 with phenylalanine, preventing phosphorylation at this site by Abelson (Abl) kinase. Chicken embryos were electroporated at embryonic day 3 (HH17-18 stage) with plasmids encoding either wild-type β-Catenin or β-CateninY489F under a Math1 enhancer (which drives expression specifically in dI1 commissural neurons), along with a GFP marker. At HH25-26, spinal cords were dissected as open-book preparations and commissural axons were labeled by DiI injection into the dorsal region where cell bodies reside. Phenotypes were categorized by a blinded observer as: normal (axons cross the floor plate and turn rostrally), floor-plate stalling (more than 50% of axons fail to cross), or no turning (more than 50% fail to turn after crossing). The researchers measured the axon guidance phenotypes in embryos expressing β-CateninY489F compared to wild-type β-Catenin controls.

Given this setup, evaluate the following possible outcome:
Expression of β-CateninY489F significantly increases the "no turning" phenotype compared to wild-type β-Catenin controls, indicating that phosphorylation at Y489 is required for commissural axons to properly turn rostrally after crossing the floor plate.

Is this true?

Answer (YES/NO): NO